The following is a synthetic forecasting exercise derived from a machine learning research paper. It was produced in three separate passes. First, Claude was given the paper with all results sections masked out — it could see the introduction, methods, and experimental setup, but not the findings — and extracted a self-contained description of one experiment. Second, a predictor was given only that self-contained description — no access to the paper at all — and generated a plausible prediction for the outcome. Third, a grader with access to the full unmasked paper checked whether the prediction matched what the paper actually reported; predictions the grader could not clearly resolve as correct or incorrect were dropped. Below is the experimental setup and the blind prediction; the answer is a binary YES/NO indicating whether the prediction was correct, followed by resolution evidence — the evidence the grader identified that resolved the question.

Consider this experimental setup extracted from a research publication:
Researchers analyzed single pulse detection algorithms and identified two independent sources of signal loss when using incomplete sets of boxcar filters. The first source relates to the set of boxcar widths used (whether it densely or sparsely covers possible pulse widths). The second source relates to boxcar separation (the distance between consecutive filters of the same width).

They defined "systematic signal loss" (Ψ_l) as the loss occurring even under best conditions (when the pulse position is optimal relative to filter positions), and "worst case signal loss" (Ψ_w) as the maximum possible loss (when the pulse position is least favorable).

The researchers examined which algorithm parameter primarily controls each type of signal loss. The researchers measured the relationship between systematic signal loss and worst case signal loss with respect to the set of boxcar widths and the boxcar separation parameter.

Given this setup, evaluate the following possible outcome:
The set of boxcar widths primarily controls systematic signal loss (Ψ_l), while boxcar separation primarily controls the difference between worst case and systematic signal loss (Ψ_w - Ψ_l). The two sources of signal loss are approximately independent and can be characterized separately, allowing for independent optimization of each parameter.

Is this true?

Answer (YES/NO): NO